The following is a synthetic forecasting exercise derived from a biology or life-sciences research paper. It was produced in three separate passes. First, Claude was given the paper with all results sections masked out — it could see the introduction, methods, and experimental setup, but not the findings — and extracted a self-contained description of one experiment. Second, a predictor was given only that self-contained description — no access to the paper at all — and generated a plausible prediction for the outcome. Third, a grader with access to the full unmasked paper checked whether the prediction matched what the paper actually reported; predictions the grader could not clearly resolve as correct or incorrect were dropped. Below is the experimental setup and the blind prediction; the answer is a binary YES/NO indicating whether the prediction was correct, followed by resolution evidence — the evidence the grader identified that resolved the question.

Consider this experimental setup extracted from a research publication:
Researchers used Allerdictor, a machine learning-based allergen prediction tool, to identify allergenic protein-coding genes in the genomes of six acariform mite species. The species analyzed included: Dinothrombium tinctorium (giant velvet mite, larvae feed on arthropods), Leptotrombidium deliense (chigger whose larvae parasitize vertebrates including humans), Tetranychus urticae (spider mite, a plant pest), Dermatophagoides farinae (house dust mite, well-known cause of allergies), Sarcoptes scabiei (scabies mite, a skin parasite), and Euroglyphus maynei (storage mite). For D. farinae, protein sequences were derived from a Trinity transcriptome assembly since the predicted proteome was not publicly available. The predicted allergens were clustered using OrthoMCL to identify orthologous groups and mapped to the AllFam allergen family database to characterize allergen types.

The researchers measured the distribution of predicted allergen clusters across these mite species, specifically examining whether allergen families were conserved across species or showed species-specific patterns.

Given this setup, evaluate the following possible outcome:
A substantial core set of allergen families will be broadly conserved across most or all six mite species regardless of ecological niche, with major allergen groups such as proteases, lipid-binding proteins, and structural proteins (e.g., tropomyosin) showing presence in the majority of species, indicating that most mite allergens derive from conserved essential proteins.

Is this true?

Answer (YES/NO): NO